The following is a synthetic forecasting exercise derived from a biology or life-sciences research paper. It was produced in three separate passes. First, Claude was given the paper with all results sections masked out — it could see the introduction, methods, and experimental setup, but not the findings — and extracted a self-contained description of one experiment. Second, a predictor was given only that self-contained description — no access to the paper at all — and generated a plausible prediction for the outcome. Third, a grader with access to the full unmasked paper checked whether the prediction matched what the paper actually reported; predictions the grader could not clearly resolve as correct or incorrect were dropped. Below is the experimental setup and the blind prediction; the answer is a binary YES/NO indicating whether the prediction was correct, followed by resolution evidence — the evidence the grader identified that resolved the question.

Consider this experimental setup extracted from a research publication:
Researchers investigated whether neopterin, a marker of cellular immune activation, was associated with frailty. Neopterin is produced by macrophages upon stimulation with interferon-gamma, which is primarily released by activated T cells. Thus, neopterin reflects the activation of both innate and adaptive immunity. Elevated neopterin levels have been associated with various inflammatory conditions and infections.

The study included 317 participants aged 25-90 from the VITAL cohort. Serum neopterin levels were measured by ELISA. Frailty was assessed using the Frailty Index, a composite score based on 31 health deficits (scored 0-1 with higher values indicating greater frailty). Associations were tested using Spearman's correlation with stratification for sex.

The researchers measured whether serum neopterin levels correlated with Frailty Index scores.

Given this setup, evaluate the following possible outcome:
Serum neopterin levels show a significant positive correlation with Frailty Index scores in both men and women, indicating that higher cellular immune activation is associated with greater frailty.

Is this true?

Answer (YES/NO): NO